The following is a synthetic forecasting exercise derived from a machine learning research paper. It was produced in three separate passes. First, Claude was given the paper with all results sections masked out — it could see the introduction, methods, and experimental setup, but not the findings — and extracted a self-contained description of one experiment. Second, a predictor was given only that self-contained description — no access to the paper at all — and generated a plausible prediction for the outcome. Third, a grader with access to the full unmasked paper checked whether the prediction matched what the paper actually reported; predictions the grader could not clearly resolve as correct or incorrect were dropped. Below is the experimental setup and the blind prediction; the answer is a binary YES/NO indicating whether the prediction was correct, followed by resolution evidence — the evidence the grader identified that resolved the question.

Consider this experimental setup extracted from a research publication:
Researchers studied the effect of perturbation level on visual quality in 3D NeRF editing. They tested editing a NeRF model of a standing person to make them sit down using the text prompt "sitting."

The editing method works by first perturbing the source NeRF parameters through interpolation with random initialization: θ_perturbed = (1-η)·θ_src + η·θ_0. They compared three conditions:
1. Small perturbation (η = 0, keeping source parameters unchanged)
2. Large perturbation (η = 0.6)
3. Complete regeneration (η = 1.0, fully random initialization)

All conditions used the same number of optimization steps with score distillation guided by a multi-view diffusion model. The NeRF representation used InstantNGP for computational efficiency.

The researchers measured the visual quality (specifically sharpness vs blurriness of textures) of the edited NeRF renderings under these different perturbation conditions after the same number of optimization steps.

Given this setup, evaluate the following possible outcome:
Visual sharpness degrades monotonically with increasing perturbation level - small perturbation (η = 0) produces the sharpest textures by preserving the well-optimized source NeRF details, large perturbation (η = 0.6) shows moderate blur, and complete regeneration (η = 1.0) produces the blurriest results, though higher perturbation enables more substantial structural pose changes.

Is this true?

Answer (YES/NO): NO